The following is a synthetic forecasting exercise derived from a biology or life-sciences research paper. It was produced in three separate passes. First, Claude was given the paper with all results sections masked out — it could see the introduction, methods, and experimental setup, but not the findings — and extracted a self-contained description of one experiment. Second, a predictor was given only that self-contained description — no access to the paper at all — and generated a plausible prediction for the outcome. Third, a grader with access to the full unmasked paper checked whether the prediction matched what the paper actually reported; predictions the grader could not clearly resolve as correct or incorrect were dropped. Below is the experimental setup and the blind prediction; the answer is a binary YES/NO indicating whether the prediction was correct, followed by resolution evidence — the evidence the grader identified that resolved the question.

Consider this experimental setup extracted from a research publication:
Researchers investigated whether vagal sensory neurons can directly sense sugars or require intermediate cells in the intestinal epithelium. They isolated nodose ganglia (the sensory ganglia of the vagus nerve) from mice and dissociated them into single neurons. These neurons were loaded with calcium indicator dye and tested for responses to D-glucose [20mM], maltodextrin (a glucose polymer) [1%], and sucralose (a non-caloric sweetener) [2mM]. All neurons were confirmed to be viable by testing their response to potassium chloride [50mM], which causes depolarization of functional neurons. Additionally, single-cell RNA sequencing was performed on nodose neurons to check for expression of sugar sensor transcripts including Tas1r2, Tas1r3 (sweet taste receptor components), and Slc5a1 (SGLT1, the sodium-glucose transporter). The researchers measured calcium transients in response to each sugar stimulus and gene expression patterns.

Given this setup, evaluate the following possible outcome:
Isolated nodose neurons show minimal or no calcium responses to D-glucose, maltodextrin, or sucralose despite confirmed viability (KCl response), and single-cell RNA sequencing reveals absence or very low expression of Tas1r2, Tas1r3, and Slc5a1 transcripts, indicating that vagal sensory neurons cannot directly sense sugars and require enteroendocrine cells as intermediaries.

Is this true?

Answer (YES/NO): YES